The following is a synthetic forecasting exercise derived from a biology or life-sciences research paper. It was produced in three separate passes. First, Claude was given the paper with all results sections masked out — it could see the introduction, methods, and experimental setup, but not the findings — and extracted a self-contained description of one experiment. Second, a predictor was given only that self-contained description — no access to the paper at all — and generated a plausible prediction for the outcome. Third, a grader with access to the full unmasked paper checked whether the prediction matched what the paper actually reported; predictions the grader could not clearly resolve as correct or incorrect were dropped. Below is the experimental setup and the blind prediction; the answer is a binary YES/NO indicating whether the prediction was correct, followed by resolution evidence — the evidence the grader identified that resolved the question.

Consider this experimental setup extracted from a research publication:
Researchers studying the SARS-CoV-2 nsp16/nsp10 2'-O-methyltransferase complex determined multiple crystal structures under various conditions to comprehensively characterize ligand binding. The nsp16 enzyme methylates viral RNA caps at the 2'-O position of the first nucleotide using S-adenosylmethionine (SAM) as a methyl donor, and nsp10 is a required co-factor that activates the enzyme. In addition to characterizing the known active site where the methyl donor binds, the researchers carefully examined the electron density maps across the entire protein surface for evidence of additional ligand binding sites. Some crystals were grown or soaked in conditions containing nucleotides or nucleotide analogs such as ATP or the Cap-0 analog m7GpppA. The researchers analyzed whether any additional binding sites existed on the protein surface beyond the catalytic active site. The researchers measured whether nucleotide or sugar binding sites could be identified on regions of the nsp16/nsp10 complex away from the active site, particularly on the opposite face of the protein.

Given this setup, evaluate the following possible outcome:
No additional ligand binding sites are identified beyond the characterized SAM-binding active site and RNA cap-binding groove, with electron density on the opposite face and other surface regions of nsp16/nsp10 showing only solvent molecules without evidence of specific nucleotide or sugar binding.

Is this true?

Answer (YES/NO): NO